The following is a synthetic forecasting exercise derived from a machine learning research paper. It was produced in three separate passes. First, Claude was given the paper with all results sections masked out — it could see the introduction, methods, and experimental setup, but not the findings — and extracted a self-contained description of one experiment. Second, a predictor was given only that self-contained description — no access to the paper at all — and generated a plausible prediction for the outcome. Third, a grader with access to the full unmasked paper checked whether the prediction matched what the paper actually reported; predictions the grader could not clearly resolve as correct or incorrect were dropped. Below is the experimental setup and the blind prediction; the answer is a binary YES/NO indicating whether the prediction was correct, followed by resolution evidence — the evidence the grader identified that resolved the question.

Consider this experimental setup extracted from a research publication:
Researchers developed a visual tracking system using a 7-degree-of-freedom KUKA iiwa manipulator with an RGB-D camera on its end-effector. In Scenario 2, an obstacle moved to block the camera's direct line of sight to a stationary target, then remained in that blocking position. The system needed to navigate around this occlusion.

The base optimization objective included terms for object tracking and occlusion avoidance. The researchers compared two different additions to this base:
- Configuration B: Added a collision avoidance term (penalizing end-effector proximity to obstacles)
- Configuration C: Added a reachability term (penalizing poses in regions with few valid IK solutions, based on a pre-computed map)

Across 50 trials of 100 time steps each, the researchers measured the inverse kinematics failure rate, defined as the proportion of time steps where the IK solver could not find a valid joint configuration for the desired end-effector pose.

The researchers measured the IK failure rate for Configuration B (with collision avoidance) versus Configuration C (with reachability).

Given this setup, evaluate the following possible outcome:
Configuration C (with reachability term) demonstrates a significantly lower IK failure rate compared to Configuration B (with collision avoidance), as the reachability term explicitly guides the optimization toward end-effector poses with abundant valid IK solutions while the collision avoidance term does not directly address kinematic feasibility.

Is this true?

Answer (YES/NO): YES